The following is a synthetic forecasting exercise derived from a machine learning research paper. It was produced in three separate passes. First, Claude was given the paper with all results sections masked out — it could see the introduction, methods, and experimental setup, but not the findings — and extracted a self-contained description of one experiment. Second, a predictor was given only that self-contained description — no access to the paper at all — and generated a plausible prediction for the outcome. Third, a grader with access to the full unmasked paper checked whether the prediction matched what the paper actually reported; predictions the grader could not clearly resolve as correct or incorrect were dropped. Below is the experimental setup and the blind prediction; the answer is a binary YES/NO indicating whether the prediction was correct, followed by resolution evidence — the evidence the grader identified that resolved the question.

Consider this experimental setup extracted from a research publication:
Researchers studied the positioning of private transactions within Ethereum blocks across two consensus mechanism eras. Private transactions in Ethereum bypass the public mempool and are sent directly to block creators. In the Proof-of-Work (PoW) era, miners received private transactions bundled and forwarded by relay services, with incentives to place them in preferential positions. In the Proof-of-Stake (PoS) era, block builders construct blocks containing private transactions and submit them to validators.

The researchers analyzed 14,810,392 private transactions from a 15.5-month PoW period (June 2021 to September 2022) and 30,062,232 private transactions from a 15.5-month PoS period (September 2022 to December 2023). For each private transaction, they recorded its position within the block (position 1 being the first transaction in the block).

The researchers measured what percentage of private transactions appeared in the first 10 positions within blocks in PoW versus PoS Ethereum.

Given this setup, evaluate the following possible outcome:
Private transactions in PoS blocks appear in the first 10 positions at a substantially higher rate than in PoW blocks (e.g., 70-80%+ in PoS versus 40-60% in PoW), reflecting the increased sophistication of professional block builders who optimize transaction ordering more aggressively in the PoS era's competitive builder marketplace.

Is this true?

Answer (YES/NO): NO